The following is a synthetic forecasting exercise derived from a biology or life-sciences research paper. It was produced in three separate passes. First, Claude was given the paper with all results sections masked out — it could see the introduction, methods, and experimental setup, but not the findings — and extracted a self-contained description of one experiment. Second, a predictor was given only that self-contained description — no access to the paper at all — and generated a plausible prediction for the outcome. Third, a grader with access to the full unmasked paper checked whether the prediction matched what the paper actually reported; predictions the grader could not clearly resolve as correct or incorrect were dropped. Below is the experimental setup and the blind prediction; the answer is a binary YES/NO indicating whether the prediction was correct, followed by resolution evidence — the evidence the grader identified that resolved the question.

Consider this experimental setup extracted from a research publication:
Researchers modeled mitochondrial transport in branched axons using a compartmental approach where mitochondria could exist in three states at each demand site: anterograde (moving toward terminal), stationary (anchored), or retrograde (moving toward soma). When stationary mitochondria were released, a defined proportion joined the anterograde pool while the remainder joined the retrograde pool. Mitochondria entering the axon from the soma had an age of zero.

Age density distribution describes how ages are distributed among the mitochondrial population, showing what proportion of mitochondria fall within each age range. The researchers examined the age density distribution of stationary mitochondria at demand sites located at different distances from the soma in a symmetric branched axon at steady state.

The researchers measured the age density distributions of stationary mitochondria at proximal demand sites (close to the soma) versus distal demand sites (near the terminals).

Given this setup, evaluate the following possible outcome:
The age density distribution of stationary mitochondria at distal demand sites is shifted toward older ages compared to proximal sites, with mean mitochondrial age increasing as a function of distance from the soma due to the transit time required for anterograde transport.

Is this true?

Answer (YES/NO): YES